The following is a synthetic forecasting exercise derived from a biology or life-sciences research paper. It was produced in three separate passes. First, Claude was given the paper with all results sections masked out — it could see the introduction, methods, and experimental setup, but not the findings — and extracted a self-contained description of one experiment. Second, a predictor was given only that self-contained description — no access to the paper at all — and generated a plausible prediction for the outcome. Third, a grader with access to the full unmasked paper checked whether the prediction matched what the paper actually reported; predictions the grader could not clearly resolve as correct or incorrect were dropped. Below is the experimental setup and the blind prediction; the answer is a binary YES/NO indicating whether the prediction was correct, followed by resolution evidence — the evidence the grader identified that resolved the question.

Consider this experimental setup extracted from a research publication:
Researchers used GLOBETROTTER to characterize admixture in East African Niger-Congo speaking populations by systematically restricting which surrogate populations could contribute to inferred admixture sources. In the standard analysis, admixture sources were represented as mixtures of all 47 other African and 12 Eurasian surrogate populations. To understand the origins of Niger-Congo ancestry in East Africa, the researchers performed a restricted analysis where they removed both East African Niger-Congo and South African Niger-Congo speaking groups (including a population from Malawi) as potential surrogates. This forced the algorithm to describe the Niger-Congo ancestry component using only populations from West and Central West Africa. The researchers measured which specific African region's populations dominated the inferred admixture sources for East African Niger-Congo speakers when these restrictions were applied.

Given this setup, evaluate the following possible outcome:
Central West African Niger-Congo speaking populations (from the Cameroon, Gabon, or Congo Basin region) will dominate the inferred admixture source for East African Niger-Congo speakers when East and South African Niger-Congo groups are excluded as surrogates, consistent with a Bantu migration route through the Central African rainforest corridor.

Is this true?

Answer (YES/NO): YES